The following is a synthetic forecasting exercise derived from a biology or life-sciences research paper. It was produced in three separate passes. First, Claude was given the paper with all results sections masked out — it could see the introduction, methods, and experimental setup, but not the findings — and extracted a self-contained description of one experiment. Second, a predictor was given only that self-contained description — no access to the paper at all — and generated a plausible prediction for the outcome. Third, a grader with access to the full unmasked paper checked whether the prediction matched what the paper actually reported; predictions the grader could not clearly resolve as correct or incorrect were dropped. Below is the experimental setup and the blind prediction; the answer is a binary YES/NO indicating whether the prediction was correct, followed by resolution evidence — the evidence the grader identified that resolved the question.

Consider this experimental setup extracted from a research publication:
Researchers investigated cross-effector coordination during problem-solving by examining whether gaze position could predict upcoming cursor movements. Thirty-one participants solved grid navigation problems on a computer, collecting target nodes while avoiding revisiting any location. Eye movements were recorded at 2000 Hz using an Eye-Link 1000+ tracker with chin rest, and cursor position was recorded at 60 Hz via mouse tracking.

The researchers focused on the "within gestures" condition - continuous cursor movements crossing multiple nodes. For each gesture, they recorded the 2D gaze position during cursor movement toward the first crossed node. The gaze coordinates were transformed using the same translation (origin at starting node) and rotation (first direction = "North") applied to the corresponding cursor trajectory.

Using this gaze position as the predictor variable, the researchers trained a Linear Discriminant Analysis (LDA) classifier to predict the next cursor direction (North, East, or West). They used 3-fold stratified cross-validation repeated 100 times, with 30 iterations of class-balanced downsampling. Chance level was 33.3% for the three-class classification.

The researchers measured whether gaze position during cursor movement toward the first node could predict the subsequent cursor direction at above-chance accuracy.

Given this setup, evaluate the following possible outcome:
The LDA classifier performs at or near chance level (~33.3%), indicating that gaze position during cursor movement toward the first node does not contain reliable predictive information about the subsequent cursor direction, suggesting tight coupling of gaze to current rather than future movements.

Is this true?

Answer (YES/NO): NO